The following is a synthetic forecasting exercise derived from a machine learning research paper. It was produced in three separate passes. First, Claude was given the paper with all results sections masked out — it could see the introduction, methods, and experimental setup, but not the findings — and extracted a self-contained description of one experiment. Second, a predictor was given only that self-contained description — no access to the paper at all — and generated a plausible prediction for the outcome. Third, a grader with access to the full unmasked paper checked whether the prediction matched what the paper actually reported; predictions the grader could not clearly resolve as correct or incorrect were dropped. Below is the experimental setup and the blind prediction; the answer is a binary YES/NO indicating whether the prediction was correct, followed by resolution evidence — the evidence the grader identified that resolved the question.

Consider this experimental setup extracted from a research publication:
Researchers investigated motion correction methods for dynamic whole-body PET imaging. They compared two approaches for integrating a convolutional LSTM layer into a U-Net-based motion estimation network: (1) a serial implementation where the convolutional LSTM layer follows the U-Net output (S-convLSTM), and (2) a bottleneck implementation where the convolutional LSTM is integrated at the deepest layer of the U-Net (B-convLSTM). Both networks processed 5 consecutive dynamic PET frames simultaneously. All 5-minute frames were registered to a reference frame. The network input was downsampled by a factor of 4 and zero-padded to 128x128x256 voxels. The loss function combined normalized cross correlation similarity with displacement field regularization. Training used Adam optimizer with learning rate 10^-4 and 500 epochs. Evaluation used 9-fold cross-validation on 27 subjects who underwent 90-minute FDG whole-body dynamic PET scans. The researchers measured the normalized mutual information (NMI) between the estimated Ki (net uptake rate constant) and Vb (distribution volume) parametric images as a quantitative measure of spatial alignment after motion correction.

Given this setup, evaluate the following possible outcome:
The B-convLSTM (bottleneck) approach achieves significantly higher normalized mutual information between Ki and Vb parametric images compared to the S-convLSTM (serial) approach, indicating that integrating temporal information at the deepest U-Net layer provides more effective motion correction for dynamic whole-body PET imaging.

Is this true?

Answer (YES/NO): NO